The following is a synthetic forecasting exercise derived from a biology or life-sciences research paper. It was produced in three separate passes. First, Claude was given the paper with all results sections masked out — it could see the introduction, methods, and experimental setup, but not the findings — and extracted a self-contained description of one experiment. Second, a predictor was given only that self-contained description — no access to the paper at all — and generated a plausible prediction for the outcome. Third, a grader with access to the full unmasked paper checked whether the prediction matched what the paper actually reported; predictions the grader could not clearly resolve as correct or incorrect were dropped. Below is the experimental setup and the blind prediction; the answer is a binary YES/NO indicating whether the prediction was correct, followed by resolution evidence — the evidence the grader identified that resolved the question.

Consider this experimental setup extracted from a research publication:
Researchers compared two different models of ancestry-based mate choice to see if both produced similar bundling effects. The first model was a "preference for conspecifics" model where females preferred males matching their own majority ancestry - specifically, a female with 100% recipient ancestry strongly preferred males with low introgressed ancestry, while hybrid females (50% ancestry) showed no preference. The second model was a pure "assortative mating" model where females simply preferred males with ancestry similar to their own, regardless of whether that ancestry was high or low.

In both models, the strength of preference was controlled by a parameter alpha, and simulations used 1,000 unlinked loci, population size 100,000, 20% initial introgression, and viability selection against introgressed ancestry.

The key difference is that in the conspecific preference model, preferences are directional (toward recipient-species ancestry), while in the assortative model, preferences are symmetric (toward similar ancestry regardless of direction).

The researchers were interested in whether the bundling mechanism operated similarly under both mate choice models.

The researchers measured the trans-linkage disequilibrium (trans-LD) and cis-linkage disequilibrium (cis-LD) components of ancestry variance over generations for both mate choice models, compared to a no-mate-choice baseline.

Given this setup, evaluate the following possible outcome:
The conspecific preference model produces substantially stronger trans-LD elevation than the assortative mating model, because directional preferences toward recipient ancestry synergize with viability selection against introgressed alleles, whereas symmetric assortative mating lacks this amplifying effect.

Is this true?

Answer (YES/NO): NO